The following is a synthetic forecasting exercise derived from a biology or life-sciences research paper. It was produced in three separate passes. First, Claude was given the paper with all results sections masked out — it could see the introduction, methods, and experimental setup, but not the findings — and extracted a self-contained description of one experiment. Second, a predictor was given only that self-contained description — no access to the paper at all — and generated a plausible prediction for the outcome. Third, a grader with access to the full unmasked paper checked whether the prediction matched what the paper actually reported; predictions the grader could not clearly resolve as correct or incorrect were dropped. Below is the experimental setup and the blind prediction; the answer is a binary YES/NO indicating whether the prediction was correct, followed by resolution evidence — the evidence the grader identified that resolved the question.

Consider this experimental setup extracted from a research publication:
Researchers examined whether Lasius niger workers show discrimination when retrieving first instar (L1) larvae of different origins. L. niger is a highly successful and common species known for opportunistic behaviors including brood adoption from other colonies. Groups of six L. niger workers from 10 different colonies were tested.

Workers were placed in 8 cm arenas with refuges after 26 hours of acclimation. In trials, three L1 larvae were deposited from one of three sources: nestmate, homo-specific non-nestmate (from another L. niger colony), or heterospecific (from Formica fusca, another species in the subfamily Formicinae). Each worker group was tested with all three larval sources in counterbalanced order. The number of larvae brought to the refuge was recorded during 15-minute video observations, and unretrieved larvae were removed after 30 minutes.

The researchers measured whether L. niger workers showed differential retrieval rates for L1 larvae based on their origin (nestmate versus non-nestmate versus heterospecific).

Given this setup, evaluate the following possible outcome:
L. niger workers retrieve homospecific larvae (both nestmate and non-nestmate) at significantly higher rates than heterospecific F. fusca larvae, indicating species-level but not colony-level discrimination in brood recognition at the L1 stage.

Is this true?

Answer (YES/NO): YES